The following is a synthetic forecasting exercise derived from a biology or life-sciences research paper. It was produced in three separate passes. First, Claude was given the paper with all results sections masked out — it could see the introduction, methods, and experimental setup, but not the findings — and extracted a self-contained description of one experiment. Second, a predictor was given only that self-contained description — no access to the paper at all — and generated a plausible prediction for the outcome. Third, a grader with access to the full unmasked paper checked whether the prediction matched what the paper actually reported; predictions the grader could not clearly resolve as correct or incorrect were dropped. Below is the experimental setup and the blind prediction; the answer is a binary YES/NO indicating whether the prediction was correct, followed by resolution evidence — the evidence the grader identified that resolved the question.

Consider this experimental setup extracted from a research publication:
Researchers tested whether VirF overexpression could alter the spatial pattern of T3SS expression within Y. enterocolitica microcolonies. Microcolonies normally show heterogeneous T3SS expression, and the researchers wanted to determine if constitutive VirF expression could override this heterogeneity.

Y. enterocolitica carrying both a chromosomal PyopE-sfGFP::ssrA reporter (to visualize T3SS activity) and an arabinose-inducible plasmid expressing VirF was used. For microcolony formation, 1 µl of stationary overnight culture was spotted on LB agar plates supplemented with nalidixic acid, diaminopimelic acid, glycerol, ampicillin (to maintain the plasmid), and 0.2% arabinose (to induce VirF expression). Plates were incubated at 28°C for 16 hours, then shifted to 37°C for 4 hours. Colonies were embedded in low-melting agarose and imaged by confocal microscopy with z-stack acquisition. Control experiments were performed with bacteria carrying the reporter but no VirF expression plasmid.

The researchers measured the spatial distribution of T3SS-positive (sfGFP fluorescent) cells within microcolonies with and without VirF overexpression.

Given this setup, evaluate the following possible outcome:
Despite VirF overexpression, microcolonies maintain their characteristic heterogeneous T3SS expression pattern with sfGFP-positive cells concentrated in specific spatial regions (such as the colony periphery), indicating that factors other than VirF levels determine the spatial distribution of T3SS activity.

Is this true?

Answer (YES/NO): NO